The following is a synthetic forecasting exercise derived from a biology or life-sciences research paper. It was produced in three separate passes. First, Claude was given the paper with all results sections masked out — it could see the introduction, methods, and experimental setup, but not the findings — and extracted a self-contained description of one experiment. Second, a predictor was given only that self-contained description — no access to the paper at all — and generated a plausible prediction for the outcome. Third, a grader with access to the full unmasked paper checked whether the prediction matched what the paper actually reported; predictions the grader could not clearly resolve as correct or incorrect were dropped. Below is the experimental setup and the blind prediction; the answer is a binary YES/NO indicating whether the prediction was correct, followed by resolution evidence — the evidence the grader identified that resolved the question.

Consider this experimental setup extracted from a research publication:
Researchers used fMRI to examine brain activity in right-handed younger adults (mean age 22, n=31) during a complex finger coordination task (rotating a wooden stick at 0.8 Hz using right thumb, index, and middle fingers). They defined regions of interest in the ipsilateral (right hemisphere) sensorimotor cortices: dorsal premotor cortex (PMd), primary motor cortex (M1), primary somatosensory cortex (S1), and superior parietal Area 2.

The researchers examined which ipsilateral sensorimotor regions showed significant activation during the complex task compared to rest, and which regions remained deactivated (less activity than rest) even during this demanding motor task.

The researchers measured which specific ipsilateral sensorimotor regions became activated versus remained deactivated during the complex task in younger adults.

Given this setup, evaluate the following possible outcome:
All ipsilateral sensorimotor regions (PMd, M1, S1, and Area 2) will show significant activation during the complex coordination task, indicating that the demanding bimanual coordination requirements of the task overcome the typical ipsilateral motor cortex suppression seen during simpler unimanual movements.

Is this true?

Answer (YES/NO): NO